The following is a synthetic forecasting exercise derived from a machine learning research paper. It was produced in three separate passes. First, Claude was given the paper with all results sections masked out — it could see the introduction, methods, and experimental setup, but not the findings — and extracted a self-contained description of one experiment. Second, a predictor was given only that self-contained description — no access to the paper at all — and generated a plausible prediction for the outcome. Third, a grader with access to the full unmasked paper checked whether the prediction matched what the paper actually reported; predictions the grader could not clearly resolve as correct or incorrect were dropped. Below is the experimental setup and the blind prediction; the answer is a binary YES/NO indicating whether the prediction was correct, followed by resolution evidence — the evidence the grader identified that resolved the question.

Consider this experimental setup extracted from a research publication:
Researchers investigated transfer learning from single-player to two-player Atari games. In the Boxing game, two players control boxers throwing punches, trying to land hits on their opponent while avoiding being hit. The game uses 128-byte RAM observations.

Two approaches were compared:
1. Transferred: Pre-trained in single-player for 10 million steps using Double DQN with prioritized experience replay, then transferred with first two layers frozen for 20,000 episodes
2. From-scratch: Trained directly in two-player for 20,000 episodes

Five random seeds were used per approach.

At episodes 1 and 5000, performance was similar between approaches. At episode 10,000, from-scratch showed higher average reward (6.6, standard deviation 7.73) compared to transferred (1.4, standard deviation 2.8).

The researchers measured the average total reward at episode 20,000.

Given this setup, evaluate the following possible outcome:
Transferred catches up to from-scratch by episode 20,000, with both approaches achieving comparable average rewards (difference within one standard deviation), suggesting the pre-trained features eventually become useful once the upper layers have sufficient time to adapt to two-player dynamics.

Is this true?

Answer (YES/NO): NO